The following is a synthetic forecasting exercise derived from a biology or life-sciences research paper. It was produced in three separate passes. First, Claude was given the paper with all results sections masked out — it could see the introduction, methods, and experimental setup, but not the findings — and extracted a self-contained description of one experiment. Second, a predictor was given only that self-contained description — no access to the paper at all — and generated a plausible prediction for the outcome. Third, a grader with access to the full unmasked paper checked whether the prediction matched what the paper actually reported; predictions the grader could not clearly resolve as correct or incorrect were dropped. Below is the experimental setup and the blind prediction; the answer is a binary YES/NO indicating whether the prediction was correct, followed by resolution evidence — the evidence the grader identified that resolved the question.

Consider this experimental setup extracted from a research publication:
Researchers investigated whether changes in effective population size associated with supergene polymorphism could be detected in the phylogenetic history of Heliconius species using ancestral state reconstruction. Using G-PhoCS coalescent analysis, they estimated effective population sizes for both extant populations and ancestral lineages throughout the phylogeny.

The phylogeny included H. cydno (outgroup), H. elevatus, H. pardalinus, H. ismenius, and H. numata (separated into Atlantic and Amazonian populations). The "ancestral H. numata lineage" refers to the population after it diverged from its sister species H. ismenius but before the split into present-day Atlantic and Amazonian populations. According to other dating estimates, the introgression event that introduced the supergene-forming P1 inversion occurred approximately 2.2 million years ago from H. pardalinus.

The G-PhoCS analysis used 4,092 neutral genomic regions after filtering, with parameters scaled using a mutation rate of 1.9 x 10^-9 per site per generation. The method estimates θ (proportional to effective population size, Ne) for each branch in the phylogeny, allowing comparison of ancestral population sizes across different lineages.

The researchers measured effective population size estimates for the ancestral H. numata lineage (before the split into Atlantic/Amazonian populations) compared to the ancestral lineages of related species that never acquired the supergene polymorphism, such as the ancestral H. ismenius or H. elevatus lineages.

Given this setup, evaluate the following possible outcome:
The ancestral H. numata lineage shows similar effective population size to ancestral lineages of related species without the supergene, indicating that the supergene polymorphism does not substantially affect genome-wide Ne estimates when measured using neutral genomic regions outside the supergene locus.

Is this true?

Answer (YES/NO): NO